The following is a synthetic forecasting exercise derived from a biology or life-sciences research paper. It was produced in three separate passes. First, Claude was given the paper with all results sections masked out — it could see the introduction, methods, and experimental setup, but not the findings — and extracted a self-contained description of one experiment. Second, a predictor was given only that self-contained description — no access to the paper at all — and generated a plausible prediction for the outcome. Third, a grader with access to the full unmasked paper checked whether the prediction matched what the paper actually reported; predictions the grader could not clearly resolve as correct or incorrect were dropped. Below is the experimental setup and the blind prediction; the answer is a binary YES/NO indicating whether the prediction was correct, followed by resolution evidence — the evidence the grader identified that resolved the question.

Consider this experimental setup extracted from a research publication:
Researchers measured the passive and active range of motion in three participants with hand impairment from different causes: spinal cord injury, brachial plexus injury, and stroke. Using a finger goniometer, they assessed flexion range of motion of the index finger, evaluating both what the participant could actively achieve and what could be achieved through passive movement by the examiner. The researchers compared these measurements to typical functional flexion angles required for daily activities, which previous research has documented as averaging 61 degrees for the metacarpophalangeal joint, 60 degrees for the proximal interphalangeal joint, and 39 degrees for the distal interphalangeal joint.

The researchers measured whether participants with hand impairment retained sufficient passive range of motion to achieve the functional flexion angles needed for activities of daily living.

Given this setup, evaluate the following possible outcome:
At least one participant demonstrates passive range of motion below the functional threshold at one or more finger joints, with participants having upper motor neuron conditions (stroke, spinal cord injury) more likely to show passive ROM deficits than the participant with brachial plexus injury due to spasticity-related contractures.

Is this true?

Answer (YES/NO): YES